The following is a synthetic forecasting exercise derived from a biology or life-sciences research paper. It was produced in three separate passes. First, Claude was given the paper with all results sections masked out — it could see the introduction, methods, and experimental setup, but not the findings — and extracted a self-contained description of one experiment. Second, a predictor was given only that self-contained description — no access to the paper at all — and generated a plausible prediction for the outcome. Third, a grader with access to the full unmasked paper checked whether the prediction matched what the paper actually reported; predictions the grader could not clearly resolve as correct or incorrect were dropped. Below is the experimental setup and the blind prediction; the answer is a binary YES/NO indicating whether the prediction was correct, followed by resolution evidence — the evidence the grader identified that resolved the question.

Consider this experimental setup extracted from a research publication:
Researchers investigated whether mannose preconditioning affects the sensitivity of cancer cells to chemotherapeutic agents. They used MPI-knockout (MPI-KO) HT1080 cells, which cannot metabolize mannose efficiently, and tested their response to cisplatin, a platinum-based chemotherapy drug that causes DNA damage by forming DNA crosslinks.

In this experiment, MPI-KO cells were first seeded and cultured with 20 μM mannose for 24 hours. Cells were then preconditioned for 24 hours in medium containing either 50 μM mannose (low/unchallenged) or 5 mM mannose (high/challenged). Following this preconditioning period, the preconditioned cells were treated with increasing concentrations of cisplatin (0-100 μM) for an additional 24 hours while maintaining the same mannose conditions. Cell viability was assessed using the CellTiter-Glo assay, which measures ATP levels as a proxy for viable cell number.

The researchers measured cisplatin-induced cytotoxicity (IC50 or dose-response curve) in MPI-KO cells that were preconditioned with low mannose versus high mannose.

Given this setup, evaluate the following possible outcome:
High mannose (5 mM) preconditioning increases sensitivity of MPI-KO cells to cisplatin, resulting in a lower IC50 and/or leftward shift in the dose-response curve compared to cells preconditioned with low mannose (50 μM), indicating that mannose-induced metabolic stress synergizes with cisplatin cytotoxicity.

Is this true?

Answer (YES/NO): YES